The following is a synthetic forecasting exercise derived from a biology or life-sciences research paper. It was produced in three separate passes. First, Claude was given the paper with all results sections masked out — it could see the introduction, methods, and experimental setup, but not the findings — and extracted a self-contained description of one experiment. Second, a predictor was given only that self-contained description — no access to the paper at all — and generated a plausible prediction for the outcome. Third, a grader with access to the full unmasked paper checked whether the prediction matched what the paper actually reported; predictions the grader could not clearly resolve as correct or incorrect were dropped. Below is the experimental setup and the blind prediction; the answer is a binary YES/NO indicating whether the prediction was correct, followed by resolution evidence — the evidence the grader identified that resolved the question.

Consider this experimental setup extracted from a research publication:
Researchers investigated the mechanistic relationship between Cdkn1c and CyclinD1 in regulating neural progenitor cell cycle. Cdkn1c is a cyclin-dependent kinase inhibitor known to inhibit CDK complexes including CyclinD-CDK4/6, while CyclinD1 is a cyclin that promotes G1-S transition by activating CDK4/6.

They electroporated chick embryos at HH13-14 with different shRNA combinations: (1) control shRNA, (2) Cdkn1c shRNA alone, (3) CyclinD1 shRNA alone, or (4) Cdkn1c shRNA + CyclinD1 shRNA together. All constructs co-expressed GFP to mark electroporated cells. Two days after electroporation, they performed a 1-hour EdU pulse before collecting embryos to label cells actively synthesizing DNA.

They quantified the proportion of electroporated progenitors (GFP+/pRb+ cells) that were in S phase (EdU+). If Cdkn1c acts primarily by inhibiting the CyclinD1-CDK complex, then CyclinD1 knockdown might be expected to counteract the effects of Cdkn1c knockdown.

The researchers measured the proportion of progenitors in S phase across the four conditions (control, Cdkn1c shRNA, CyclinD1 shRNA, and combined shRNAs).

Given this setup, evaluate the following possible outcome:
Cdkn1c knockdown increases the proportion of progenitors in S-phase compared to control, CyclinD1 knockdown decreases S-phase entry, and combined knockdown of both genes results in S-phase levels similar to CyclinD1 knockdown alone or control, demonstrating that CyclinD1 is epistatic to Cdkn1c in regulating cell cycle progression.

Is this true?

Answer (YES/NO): YES